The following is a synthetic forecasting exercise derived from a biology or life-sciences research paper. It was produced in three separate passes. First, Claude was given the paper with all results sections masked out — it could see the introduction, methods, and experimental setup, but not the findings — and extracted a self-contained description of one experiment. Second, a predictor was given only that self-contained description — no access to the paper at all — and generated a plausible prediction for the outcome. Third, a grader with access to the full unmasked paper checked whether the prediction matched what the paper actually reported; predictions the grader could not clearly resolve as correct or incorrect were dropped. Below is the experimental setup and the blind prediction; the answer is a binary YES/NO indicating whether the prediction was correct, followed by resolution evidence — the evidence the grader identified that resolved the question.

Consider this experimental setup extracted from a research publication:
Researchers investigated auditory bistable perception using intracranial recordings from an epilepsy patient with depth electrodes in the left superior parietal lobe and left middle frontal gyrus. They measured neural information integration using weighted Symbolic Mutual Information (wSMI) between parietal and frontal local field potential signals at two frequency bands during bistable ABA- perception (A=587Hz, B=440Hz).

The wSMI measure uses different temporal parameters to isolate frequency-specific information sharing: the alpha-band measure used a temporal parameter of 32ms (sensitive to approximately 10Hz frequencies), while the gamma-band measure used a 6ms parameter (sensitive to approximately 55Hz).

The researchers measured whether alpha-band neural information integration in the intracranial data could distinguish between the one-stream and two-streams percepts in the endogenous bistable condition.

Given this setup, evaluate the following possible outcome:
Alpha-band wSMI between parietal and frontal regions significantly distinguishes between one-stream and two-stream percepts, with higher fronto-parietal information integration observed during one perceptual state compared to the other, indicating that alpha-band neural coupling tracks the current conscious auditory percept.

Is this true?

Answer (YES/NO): NO